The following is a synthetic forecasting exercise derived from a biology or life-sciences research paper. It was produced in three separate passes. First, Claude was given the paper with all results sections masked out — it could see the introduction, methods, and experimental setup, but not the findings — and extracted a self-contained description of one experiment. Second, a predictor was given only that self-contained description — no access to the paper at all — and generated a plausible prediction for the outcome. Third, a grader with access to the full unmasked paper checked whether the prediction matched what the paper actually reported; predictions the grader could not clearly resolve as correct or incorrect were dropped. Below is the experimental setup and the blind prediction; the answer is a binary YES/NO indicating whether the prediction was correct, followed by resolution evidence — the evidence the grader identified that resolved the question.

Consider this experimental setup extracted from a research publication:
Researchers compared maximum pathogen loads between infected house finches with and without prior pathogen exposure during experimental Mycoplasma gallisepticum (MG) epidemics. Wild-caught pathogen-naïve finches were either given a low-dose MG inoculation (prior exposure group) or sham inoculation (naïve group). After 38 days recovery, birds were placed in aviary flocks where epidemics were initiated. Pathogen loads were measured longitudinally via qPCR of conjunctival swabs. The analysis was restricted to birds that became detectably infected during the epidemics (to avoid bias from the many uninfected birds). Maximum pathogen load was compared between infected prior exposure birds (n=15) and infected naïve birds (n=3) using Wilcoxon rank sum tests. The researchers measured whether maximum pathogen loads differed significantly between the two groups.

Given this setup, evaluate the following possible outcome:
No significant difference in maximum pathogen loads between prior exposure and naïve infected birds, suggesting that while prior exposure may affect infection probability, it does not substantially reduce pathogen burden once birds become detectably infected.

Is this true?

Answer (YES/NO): YES